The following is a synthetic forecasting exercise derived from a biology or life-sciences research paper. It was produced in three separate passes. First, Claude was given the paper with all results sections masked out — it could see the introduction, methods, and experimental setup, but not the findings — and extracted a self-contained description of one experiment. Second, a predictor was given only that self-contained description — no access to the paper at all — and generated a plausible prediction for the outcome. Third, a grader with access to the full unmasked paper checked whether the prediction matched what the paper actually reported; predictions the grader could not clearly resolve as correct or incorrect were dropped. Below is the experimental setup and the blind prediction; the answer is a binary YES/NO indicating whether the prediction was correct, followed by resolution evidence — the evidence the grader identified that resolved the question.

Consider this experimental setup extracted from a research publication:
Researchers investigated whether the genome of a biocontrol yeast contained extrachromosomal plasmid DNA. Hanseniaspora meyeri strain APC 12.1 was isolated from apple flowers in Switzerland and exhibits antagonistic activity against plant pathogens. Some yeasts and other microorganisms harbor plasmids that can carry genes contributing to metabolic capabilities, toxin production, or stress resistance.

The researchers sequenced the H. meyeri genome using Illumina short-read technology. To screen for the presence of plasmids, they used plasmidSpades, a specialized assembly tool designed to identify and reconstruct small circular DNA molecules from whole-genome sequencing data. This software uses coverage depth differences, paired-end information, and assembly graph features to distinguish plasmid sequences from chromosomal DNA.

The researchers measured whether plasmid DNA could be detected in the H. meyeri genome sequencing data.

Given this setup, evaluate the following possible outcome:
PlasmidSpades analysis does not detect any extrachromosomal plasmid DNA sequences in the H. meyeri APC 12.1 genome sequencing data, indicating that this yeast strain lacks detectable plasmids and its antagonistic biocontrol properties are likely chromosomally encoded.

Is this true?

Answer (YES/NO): YES